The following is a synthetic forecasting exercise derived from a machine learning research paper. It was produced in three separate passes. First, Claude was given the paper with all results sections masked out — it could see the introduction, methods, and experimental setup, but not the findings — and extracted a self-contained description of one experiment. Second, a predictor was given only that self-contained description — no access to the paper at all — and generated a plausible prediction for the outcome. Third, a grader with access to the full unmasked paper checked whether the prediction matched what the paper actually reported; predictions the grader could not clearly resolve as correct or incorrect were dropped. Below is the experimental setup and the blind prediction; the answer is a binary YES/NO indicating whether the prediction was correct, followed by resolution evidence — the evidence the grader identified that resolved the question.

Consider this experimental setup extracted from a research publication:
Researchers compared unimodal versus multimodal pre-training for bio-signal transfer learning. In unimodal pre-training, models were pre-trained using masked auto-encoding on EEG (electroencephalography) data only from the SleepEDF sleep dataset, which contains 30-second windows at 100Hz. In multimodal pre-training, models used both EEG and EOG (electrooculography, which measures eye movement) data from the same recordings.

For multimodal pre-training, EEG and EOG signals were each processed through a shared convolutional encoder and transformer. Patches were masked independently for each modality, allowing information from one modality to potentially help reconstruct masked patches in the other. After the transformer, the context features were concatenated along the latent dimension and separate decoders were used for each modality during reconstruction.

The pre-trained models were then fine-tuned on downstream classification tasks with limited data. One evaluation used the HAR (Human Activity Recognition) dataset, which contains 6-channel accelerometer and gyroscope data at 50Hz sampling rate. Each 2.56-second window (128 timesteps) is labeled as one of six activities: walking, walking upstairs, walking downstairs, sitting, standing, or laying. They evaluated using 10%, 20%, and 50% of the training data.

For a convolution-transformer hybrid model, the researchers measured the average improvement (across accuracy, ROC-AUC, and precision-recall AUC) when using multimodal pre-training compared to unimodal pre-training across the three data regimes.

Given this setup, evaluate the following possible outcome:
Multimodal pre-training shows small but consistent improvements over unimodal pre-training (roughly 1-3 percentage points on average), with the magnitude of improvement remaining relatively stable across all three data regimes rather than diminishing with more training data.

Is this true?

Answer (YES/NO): NO